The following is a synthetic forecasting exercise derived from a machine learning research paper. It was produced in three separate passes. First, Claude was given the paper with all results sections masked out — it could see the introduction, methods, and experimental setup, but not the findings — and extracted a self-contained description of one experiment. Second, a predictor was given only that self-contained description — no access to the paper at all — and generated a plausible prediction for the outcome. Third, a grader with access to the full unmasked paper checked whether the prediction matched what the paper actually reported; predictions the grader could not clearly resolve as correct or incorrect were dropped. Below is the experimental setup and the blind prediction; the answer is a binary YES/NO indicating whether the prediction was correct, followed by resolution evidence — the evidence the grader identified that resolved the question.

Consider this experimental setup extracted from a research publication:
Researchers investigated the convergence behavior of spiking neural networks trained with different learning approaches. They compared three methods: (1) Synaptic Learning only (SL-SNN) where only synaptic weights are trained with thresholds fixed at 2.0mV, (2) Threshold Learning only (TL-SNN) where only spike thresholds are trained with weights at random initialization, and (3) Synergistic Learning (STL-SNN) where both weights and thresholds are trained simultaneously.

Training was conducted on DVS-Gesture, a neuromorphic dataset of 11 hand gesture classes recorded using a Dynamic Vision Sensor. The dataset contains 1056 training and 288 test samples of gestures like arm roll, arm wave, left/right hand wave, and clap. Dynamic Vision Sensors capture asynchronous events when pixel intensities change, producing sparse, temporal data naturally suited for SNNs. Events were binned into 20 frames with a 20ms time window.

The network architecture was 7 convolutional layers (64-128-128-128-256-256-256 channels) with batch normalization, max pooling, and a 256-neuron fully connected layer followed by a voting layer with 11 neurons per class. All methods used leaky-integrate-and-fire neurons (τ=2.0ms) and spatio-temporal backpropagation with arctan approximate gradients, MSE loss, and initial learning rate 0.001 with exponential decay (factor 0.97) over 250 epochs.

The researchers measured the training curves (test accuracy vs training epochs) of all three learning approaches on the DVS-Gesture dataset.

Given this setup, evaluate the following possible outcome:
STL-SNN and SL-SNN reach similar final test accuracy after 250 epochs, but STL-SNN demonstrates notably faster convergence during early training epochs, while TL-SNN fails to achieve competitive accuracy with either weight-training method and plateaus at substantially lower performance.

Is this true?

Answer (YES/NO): NO